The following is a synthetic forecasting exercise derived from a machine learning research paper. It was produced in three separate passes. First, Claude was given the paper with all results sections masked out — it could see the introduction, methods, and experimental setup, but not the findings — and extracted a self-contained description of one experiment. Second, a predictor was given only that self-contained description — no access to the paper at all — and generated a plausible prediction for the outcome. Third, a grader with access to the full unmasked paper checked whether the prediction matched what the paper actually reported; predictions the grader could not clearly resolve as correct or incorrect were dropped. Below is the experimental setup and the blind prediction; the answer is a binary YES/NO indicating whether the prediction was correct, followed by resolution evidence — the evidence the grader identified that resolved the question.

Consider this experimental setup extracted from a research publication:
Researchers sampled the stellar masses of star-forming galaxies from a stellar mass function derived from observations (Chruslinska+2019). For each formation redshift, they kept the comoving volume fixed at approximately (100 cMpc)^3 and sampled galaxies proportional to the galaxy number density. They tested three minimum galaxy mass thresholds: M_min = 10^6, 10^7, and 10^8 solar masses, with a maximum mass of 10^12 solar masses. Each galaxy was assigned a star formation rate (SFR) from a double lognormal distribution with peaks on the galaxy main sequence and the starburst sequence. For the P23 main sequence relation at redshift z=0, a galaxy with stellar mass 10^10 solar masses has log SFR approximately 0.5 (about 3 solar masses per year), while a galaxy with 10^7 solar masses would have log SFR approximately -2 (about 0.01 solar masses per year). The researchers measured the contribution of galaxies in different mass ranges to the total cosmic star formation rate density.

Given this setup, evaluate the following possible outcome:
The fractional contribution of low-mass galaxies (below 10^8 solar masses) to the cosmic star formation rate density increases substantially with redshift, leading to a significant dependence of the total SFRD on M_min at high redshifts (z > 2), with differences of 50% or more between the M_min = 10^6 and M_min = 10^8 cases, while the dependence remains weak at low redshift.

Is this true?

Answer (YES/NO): NO